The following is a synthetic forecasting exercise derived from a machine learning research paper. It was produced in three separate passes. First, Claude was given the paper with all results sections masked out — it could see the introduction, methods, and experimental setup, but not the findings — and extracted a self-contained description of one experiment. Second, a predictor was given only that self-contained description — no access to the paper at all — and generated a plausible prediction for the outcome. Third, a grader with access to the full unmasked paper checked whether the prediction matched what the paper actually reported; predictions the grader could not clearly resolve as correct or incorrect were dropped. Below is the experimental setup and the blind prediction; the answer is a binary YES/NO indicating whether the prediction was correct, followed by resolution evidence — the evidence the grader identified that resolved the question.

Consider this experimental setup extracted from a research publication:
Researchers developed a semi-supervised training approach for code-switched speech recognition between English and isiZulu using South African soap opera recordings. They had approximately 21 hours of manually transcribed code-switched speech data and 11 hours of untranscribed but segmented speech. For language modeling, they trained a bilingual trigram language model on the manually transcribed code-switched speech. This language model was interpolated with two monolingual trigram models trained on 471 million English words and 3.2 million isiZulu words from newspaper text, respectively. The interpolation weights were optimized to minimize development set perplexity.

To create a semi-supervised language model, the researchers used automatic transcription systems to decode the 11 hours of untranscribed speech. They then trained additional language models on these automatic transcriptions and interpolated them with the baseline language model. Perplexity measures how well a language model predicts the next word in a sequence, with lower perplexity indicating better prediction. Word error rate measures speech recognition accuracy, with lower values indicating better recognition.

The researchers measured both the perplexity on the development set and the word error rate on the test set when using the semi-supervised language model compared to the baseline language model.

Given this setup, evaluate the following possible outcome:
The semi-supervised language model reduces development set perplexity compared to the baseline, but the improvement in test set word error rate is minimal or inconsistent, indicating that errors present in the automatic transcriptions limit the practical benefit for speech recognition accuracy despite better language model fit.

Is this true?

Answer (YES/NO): YES